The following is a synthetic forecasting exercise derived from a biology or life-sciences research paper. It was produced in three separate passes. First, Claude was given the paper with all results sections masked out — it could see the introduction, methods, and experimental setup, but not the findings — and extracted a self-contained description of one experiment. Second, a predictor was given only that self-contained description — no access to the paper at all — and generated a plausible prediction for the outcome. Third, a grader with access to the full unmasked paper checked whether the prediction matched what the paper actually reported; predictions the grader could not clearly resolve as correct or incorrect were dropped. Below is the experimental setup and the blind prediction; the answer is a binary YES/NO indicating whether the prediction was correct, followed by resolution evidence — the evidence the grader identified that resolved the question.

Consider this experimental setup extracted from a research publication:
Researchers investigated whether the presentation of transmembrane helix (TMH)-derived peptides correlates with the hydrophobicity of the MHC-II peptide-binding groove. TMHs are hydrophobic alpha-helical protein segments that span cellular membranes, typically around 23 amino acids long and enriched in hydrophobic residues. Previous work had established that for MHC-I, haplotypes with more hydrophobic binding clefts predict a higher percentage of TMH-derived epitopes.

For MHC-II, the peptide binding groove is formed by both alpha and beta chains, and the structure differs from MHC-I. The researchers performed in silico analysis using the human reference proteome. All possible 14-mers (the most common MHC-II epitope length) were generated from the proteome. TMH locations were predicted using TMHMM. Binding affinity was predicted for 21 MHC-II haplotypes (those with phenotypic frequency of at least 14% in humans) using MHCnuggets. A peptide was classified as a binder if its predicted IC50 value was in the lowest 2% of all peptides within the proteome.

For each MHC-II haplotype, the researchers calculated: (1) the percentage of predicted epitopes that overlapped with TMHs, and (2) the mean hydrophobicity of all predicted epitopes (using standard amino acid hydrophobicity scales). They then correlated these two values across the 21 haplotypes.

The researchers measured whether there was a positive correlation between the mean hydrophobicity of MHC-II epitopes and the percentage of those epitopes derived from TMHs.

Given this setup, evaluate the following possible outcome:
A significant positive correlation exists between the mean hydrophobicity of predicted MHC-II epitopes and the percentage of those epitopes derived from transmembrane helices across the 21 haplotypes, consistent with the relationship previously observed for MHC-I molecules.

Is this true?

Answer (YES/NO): YES